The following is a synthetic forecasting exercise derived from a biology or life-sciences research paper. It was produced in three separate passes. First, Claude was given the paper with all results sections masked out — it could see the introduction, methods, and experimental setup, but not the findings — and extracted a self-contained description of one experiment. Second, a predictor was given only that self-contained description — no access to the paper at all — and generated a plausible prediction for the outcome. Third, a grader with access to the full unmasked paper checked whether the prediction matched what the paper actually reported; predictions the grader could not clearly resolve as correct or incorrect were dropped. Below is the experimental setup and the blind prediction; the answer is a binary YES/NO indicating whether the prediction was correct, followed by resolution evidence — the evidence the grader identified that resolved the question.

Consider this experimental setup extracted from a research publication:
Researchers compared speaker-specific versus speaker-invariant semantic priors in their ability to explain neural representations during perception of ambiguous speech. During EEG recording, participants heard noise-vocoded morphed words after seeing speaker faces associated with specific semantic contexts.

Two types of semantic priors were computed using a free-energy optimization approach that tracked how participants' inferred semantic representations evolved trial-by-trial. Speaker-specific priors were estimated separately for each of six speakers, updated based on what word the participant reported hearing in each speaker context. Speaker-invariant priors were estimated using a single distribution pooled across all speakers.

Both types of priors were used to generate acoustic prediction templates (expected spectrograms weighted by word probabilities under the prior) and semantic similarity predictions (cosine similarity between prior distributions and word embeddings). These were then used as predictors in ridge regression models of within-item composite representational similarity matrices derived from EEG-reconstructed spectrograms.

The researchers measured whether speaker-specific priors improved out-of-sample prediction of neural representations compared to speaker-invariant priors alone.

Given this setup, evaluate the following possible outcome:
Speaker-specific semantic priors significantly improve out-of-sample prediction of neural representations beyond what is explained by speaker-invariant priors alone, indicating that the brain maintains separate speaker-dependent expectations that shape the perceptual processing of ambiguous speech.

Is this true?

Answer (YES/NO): YES